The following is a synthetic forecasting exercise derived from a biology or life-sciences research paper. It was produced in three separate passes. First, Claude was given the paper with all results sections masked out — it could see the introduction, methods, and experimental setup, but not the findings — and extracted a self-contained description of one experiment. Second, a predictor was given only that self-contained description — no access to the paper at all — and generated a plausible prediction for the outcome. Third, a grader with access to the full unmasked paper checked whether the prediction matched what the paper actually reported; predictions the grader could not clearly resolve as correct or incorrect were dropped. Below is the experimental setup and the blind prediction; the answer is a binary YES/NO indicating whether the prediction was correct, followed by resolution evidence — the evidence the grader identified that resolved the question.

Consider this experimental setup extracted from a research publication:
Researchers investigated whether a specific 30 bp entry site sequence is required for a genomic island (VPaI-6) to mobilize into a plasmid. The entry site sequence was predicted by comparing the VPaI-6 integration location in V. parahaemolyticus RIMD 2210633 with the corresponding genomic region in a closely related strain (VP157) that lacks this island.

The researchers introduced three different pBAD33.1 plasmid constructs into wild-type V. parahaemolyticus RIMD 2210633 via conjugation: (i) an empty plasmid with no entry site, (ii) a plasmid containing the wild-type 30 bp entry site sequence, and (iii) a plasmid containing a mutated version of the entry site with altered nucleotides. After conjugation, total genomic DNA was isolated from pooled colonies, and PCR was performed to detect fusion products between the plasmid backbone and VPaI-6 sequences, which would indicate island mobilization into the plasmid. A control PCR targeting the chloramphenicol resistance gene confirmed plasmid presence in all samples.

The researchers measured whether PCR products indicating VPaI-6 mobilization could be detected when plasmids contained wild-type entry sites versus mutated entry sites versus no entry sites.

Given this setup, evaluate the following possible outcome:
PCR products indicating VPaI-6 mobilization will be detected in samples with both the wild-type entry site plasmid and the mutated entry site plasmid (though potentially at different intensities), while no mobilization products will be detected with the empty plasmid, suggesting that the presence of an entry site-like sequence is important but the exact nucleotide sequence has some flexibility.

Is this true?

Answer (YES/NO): NO